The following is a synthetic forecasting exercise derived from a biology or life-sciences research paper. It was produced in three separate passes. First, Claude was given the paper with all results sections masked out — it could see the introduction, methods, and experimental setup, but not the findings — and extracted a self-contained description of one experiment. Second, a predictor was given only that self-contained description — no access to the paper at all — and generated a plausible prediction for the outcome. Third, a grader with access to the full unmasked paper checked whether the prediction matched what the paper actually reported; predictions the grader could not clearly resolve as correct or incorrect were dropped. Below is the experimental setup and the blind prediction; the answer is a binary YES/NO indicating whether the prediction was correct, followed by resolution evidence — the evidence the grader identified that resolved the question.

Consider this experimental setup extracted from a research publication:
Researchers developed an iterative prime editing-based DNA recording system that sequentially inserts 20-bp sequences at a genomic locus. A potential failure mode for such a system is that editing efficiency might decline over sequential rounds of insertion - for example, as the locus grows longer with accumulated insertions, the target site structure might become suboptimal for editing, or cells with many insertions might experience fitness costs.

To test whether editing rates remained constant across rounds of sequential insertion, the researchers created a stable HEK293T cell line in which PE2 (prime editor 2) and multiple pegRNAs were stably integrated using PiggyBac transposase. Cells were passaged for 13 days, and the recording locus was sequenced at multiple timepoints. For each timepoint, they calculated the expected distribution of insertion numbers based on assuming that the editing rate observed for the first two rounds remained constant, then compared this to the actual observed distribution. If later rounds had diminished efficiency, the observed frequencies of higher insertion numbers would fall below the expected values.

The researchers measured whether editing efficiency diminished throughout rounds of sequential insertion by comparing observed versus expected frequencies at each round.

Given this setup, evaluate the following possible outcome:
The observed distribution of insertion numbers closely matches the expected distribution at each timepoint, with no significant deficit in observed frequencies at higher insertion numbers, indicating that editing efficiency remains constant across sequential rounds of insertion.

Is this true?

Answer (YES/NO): YES